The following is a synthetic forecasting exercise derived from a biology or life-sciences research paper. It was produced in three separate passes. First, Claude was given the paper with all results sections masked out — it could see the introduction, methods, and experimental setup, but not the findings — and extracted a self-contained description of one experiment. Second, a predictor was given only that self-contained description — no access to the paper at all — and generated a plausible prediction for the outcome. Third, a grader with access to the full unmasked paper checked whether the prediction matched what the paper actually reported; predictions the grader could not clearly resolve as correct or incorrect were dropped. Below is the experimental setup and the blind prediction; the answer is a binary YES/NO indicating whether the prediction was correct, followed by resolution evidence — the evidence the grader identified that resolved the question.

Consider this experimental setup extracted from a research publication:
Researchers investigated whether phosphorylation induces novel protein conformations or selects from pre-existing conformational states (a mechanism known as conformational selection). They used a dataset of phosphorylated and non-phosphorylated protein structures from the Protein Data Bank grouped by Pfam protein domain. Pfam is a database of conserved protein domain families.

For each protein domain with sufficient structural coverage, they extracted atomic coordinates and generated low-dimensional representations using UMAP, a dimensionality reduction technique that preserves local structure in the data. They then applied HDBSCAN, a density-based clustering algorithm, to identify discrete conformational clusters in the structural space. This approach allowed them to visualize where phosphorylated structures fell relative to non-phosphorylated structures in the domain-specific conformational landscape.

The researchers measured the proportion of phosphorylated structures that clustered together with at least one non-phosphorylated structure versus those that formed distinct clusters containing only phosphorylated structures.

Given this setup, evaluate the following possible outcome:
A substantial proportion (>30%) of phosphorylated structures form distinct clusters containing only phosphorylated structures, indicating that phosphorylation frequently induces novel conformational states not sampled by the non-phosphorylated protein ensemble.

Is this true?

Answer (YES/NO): NO